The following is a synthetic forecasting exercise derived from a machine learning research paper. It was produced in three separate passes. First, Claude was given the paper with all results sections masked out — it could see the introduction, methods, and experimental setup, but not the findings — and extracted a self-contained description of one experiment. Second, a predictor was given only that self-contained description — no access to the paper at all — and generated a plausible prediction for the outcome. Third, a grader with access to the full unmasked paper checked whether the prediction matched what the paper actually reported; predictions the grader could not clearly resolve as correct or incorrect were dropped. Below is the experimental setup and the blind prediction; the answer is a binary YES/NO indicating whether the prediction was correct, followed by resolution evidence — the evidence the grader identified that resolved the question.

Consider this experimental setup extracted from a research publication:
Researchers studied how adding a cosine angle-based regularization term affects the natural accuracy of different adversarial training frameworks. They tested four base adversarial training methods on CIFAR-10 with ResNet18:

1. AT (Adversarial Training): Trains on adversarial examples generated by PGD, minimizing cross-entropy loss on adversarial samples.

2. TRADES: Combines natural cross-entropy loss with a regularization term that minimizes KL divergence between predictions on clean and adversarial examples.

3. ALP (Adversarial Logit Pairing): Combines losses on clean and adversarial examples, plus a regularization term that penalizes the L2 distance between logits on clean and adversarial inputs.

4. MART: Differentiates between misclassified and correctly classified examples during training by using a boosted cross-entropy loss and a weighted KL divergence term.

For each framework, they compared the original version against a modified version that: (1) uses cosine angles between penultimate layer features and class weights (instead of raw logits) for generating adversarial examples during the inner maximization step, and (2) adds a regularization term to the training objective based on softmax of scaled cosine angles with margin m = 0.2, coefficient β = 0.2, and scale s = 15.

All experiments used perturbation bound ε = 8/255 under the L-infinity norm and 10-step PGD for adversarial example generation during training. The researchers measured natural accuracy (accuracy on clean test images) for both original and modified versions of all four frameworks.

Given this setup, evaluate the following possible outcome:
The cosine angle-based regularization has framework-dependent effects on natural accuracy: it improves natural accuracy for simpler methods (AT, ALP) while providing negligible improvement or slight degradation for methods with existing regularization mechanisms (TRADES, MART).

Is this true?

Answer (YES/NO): NO